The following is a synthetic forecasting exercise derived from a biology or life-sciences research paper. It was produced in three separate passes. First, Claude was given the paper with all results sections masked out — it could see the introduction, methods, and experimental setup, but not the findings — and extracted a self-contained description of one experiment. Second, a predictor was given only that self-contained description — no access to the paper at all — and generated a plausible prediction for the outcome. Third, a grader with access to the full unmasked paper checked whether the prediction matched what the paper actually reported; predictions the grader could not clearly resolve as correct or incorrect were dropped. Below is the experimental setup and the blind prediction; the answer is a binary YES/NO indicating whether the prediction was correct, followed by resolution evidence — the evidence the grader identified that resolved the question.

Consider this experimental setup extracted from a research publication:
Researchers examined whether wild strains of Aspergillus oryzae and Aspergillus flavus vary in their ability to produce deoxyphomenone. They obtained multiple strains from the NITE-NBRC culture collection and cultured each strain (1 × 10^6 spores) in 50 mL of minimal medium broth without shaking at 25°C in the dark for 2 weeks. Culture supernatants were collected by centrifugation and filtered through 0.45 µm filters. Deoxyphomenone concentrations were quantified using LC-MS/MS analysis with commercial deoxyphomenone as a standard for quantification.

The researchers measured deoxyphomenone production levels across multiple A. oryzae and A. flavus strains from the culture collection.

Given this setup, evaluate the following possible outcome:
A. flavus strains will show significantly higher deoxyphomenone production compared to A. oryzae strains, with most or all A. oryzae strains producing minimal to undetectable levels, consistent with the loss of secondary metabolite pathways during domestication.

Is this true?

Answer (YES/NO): YES